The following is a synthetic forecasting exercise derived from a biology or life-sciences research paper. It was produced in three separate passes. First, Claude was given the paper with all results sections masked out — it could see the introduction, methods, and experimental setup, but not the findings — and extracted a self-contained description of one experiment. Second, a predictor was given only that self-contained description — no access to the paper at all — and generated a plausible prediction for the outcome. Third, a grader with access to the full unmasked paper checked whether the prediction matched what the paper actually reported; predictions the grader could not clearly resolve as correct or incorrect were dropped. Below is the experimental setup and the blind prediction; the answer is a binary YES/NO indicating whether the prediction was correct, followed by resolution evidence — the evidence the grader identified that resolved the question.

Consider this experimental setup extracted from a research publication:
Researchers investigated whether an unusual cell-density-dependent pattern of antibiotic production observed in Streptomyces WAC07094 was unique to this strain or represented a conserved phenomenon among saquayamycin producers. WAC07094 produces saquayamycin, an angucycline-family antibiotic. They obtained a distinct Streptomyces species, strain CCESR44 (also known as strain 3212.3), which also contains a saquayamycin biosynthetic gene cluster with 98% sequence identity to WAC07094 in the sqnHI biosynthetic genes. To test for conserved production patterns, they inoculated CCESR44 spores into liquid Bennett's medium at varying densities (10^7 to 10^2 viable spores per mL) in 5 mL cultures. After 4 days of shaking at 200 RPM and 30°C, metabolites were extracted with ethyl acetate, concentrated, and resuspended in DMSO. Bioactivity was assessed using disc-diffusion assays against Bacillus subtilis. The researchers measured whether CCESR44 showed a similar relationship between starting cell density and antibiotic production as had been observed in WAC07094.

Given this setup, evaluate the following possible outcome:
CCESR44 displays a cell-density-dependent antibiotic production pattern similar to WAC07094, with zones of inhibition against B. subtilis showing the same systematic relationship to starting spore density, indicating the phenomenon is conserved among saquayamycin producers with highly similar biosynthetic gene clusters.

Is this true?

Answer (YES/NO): YES